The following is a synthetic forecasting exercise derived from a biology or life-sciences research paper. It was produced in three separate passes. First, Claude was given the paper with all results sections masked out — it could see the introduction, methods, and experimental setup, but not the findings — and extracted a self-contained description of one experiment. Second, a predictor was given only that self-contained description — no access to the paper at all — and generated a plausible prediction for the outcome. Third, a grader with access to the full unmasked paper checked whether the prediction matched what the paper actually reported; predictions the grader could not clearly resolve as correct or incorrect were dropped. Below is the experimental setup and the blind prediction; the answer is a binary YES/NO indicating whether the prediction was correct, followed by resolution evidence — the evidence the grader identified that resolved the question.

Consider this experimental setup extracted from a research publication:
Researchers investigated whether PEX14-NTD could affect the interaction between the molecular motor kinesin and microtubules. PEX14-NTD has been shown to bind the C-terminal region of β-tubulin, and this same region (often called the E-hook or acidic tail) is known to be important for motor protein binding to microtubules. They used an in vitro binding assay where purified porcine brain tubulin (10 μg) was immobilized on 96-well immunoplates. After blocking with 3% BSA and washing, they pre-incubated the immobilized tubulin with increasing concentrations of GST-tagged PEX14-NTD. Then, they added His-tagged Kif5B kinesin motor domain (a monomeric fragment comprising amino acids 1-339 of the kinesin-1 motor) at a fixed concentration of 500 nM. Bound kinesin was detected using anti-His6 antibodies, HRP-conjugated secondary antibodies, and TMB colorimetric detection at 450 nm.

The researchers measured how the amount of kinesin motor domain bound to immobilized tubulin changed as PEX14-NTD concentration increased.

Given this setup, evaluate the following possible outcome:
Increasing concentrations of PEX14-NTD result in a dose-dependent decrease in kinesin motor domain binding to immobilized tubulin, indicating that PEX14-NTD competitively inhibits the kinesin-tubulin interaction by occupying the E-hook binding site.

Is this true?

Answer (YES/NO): NO